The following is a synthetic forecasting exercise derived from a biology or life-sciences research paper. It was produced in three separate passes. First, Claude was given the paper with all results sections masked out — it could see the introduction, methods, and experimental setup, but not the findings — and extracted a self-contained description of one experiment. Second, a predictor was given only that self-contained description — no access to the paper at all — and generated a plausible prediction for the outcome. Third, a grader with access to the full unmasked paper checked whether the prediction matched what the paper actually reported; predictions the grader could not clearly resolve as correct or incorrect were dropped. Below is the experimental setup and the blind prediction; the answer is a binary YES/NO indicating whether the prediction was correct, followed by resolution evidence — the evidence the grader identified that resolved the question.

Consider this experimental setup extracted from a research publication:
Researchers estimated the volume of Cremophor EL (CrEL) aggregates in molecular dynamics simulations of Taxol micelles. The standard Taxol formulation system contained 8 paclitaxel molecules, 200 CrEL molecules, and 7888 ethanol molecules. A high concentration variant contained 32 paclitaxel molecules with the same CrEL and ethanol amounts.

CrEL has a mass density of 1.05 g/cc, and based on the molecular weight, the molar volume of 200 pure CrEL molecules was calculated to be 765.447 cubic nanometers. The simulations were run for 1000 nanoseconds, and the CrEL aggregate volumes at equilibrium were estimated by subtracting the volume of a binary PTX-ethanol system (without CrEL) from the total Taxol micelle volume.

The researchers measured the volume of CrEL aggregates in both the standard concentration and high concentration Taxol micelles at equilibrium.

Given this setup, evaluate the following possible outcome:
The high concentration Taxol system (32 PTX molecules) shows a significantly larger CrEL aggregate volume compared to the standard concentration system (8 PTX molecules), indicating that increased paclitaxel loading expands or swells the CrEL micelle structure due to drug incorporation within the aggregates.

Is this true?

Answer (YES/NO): NO